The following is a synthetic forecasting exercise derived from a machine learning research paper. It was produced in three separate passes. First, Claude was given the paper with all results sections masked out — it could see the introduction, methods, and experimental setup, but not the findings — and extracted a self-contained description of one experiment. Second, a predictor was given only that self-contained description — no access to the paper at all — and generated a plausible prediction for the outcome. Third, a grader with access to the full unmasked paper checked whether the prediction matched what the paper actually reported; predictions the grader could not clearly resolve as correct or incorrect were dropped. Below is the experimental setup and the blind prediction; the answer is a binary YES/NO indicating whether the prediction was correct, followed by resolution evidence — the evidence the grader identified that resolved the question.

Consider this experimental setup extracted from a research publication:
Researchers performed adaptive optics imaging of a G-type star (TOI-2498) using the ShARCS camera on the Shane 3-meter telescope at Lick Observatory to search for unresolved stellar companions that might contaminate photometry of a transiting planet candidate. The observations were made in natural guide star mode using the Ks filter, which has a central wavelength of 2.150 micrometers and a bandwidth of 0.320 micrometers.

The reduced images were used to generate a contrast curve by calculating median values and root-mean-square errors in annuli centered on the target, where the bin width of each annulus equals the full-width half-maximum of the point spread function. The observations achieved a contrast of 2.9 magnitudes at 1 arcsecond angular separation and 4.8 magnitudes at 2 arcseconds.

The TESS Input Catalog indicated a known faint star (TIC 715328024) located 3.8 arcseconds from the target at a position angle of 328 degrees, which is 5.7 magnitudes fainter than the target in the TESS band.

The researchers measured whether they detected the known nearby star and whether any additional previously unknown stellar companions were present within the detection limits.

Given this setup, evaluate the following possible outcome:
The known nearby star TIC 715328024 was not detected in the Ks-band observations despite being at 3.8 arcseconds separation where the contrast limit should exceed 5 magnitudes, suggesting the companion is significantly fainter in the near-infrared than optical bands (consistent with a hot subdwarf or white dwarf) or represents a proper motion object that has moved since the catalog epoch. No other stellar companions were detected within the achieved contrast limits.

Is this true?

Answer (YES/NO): NO